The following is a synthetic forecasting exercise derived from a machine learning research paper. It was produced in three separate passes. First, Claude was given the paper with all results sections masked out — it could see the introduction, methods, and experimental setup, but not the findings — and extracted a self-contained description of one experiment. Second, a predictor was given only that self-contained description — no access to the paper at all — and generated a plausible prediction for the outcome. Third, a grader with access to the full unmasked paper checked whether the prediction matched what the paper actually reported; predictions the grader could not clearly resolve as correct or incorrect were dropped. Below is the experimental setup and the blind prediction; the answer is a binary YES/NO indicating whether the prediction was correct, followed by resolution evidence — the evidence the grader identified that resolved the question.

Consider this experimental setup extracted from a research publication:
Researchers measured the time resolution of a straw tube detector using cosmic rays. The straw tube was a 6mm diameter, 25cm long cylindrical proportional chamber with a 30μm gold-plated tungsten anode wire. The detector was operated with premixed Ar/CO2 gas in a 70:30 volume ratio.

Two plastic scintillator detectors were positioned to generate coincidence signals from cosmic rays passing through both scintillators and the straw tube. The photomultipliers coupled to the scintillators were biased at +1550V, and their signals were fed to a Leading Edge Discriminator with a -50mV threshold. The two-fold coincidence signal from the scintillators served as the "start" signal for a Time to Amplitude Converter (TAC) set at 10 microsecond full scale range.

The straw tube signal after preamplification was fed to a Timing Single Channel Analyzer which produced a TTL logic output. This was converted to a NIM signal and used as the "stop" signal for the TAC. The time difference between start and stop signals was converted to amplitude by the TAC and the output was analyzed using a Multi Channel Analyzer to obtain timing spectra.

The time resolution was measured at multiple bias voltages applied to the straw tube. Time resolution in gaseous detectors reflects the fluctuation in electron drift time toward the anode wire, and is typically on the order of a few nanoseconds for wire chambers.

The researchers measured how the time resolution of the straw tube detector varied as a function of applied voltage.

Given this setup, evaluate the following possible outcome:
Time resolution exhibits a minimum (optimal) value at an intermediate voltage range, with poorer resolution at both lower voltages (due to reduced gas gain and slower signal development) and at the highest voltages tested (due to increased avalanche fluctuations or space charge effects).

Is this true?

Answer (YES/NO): NO